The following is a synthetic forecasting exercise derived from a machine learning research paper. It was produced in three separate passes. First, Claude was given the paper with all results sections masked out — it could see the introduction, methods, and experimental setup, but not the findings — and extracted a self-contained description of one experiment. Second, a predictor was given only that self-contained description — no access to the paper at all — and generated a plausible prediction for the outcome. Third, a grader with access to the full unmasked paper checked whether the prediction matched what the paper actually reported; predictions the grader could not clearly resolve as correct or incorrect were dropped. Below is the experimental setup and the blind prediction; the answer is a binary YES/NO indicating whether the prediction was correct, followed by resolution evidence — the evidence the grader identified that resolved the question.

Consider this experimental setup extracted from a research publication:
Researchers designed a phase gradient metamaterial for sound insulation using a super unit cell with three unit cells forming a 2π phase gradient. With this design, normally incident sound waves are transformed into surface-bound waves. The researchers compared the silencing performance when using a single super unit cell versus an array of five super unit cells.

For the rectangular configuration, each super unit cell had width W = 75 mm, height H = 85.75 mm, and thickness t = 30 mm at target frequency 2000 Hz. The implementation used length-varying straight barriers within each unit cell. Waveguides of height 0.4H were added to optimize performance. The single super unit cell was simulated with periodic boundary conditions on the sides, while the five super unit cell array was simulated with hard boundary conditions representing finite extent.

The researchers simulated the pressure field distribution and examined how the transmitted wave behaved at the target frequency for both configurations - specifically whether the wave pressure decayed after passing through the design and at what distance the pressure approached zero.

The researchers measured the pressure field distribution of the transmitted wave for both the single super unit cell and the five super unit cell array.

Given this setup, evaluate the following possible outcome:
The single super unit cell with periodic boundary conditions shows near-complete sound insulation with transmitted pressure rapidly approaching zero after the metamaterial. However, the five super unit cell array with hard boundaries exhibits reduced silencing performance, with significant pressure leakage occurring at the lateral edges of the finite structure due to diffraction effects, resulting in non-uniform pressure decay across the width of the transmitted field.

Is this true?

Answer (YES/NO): NO